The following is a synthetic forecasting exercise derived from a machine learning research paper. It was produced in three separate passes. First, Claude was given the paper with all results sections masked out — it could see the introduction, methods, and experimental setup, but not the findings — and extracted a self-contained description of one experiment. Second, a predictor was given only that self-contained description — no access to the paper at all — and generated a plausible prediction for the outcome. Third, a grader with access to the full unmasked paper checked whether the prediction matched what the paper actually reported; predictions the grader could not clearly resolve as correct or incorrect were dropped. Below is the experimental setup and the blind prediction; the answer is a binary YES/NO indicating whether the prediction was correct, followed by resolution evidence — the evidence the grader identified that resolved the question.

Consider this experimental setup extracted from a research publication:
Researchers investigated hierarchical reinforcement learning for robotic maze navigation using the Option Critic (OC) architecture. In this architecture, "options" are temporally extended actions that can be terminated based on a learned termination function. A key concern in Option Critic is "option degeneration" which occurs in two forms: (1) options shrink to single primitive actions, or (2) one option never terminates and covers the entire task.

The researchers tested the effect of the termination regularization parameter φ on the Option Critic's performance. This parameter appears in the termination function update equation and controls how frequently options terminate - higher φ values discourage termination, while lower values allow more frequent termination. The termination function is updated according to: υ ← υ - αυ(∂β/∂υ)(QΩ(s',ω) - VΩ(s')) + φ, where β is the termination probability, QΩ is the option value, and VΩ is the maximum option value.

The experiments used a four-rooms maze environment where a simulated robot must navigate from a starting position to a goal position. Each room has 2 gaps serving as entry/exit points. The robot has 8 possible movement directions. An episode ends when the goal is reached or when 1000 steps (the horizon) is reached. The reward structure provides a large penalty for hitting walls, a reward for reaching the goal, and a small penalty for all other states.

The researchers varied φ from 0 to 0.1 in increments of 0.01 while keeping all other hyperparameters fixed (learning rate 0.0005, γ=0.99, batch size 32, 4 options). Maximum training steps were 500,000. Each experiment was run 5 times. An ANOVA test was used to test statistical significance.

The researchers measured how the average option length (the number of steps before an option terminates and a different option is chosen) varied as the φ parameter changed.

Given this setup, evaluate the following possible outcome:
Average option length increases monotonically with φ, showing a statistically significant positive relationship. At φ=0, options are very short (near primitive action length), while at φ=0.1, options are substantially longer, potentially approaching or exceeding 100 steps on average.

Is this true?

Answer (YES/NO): NO